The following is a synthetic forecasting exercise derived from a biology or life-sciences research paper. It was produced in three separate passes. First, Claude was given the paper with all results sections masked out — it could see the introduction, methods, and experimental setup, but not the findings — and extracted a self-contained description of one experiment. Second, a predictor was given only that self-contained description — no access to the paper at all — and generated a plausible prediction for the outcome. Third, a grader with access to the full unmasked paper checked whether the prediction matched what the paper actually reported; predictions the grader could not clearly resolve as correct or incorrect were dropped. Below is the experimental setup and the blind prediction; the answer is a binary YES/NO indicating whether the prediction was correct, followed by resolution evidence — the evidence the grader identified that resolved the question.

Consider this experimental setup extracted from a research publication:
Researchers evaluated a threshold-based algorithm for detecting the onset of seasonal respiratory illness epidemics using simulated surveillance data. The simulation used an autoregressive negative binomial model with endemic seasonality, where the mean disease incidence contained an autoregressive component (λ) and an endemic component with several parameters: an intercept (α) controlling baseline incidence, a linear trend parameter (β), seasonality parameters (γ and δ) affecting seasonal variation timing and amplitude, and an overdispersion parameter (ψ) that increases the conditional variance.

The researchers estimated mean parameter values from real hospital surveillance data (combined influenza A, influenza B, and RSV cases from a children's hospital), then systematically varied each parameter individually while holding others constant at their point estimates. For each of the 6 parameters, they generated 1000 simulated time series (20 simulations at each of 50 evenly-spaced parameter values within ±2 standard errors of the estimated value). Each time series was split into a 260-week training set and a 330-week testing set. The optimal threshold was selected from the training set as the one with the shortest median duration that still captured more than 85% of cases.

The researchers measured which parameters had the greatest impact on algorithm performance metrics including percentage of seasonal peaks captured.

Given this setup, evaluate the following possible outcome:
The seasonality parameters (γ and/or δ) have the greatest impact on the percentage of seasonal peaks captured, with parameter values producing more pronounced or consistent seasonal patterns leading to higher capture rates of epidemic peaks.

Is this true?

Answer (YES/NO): NO